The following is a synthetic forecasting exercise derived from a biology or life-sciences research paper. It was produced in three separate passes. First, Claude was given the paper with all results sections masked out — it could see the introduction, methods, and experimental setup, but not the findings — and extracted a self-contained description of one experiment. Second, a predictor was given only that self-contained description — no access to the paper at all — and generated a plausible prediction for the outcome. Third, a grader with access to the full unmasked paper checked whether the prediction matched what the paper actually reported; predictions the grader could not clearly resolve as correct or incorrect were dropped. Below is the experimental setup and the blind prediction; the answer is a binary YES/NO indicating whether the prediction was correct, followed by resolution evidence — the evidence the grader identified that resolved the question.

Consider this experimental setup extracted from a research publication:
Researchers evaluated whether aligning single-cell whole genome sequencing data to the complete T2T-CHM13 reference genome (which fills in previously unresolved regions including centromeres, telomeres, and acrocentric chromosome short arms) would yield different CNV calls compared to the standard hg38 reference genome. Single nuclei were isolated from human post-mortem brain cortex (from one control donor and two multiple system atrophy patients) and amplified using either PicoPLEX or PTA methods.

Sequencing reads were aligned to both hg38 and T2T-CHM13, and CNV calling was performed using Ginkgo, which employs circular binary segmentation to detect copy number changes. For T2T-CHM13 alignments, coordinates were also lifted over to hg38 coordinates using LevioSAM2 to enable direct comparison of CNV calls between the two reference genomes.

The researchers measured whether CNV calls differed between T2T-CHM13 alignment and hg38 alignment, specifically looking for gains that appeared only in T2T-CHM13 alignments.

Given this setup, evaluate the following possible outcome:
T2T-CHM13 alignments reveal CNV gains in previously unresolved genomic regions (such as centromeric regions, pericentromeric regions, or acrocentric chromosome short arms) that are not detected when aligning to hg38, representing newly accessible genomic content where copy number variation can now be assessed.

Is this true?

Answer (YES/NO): YES